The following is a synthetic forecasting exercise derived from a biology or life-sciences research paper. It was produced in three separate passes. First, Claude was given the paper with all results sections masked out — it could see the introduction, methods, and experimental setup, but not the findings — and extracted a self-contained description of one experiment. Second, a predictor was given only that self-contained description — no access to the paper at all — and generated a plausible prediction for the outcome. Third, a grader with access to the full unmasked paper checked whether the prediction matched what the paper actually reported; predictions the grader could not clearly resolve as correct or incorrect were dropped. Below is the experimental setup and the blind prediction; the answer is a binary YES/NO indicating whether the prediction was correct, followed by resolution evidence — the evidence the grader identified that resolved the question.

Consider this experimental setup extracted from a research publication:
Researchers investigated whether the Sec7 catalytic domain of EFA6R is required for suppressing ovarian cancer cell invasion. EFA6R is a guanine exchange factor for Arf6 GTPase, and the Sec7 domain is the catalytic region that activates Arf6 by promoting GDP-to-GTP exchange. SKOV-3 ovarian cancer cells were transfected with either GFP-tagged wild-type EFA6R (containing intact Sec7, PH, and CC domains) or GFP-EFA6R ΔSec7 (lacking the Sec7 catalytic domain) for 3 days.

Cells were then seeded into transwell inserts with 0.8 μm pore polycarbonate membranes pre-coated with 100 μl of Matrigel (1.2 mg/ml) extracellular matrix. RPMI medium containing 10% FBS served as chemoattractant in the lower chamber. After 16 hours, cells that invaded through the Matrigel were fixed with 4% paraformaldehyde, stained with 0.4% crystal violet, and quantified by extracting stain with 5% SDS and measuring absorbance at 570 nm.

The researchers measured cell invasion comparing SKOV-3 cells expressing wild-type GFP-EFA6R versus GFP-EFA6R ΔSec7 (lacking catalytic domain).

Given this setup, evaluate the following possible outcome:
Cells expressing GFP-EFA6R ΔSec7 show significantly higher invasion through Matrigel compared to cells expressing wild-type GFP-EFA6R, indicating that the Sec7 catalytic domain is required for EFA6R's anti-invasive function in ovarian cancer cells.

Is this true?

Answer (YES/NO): NO